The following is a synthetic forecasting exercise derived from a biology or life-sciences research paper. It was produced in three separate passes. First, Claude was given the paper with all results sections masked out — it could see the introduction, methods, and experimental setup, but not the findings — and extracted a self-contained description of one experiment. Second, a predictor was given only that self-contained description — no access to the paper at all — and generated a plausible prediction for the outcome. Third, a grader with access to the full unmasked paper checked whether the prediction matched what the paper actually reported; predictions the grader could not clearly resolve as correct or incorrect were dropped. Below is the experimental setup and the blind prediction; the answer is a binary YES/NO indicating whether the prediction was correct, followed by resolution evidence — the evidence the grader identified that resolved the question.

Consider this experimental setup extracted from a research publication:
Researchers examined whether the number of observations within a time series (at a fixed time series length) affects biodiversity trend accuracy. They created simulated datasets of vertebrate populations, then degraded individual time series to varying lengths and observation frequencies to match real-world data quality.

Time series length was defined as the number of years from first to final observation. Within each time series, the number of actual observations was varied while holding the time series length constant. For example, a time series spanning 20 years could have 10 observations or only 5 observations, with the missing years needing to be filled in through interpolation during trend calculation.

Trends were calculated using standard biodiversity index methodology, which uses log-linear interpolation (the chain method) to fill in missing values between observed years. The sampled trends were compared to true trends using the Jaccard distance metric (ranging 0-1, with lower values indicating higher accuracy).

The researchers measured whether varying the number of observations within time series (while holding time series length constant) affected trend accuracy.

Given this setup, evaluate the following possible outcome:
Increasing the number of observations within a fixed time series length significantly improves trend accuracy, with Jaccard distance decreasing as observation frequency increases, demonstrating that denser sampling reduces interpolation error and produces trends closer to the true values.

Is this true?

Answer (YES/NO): NO